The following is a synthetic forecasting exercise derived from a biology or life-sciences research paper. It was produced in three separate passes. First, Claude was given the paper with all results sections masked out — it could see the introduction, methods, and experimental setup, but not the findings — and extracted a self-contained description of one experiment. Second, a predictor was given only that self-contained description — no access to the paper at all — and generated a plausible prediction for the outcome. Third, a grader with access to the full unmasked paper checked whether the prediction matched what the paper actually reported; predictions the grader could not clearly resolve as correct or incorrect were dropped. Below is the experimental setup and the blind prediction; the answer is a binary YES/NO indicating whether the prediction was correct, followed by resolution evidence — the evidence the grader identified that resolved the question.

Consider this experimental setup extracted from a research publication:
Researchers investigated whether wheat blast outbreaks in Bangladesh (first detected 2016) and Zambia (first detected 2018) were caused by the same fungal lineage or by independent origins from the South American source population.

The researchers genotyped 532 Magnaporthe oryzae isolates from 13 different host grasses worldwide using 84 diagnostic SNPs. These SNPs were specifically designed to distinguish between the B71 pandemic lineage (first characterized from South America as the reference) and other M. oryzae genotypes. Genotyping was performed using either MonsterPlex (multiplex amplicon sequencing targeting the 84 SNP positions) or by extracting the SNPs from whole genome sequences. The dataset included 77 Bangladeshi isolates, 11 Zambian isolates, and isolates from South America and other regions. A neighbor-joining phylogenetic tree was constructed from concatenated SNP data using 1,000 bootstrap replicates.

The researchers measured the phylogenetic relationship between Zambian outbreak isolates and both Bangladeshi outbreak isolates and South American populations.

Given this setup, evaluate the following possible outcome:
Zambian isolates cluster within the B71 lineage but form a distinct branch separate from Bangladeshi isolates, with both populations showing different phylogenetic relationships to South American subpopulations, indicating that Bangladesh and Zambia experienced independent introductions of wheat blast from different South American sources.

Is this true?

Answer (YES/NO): YES